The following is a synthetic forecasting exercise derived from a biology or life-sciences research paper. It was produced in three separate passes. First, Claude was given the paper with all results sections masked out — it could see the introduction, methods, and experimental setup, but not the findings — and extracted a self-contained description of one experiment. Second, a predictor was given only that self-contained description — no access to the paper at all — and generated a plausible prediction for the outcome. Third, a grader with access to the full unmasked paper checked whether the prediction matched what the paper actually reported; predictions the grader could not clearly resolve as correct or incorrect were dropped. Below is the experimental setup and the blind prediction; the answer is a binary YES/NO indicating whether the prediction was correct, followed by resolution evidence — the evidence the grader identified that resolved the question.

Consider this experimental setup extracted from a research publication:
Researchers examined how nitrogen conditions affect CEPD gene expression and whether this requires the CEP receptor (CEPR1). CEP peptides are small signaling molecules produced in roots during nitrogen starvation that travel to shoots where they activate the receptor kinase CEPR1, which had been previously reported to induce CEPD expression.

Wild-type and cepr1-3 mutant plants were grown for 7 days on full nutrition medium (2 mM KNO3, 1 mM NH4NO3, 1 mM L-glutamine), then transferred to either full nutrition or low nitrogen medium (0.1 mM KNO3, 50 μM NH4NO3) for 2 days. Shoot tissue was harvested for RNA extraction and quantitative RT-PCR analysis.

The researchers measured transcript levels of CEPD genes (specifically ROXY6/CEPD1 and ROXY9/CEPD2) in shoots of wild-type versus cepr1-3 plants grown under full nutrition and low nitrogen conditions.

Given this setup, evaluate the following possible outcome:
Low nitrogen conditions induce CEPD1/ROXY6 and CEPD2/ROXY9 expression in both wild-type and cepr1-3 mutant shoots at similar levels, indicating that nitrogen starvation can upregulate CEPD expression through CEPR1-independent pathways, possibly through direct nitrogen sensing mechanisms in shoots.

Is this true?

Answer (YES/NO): NO